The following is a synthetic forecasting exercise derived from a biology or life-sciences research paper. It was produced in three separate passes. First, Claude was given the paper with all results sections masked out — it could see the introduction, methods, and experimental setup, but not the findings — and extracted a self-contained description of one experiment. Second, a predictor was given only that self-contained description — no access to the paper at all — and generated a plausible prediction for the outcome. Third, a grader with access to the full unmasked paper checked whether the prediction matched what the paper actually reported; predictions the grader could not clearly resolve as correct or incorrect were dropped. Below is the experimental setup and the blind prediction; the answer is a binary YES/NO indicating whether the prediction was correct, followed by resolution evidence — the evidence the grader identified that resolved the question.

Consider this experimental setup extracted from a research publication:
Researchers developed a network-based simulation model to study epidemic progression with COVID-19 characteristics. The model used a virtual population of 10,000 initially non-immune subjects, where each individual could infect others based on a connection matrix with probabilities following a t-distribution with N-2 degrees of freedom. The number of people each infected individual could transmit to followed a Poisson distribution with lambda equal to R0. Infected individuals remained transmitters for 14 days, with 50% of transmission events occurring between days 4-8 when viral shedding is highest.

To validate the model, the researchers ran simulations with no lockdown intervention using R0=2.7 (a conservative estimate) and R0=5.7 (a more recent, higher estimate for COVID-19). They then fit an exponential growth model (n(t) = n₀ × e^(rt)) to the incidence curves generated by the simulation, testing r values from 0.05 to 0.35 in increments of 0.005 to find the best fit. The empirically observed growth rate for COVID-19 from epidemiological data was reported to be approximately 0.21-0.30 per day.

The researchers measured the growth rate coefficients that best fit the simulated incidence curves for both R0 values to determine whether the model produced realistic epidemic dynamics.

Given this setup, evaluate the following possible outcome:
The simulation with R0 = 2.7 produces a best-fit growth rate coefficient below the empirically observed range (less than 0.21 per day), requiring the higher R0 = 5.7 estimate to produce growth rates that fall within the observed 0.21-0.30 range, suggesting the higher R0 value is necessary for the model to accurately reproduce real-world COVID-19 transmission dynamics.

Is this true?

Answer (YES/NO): YES